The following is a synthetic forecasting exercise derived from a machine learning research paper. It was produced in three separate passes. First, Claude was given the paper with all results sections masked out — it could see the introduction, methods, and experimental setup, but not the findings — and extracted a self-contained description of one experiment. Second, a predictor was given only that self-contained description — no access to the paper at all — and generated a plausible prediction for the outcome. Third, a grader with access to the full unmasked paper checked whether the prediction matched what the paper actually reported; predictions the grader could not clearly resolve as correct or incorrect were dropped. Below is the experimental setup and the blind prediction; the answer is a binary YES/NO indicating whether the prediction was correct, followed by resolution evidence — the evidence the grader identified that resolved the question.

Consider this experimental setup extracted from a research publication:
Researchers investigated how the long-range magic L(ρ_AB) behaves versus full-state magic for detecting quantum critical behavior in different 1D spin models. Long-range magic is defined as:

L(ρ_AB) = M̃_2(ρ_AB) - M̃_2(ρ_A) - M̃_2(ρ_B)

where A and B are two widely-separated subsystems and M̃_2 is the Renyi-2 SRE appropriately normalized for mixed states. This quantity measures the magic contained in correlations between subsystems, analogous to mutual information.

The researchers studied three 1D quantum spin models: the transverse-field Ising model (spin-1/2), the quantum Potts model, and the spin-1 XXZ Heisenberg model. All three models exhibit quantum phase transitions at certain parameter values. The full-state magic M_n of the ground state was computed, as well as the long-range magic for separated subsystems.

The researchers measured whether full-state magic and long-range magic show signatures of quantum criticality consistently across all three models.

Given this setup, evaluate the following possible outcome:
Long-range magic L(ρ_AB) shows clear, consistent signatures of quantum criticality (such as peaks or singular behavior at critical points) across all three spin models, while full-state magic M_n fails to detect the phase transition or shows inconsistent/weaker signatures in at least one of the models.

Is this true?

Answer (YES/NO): YES